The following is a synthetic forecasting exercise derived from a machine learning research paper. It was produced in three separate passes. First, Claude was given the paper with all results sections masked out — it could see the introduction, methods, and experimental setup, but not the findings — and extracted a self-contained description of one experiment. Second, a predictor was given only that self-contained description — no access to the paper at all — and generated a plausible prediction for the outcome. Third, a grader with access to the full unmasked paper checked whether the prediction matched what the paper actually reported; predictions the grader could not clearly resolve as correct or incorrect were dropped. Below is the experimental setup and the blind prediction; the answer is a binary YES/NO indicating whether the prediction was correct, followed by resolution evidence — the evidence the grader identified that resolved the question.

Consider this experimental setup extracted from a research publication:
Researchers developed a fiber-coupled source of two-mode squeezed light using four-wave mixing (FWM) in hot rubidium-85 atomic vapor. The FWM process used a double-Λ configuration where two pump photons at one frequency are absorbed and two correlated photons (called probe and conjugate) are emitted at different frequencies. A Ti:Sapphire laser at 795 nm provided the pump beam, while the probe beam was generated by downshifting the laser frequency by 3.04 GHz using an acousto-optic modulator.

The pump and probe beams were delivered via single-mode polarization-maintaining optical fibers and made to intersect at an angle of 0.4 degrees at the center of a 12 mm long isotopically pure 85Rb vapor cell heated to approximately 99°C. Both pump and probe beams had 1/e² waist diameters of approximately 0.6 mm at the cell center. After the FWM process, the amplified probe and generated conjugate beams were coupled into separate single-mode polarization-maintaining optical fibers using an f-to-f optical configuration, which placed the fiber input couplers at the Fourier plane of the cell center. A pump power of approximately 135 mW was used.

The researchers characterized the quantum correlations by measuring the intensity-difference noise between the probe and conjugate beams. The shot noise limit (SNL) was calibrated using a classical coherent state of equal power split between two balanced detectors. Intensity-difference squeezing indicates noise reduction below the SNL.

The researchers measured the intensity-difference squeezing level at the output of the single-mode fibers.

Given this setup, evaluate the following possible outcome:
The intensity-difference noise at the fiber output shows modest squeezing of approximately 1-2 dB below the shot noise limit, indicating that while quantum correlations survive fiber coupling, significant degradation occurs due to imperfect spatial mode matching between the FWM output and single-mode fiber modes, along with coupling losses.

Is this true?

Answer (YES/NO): NO